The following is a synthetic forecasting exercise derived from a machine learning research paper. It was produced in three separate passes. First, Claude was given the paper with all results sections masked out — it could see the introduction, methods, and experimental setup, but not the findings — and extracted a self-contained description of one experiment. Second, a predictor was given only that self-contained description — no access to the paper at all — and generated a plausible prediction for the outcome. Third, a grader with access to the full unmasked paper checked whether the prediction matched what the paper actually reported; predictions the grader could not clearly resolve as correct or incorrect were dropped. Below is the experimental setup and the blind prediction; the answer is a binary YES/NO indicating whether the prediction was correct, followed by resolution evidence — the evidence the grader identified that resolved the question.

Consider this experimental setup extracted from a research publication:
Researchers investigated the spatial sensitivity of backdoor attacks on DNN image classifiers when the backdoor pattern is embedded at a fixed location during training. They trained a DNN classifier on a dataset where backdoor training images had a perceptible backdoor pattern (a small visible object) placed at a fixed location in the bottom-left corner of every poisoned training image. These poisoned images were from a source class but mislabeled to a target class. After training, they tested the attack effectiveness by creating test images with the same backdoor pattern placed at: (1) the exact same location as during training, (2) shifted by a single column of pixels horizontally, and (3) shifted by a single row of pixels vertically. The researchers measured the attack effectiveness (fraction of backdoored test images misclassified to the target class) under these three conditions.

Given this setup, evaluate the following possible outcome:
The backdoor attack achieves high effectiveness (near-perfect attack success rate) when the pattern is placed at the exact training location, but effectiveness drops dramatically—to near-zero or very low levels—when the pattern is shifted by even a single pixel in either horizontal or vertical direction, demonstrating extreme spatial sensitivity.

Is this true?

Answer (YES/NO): NO